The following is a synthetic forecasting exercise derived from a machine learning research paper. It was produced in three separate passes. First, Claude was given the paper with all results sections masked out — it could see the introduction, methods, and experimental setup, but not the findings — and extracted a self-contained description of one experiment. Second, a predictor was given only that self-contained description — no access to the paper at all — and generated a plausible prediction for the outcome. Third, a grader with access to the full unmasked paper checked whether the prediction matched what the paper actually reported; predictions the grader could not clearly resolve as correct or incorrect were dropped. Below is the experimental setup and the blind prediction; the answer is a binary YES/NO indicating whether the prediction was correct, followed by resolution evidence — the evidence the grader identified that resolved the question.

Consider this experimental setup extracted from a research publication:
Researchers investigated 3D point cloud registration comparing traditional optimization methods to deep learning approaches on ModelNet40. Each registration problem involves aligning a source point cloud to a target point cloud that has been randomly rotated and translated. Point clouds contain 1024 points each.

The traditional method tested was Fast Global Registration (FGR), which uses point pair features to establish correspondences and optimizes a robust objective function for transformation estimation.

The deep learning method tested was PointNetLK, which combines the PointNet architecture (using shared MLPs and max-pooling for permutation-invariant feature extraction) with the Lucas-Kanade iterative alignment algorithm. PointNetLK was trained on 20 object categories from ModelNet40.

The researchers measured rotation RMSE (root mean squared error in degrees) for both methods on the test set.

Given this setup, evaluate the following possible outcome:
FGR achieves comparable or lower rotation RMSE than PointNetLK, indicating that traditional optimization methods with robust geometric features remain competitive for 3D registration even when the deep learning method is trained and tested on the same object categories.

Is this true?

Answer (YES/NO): YES